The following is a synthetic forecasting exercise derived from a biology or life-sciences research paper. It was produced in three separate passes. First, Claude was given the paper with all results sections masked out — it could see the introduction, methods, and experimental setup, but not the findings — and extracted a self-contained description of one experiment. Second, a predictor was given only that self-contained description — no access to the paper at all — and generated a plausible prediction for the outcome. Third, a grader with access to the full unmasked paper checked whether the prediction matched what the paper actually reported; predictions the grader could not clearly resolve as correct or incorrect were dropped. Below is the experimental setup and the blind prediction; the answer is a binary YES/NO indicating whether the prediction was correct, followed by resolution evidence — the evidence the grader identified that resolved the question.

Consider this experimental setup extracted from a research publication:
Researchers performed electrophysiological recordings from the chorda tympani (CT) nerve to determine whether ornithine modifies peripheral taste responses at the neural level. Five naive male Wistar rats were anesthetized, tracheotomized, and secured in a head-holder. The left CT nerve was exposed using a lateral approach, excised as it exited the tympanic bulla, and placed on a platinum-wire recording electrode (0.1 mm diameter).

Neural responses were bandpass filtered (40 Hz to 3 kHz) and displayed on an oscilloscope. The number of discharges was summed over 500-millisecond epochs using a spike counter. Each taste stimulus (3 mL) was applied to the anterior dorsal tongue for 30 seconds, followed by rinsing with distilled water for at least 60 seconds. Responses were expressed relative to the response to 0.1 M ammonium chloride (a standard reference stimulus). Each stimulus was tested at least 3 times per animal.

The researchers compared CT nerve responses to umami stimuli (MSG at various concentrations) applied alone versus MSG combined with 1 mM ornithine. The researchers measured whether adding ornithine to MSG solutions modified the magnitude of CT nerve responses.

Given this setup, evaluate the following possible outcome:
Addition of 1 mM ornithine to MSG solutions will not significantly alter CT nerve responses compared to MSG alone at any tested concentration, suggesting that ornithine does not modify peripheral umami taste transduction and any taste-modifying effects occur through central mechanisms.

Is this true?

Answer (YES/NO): NO